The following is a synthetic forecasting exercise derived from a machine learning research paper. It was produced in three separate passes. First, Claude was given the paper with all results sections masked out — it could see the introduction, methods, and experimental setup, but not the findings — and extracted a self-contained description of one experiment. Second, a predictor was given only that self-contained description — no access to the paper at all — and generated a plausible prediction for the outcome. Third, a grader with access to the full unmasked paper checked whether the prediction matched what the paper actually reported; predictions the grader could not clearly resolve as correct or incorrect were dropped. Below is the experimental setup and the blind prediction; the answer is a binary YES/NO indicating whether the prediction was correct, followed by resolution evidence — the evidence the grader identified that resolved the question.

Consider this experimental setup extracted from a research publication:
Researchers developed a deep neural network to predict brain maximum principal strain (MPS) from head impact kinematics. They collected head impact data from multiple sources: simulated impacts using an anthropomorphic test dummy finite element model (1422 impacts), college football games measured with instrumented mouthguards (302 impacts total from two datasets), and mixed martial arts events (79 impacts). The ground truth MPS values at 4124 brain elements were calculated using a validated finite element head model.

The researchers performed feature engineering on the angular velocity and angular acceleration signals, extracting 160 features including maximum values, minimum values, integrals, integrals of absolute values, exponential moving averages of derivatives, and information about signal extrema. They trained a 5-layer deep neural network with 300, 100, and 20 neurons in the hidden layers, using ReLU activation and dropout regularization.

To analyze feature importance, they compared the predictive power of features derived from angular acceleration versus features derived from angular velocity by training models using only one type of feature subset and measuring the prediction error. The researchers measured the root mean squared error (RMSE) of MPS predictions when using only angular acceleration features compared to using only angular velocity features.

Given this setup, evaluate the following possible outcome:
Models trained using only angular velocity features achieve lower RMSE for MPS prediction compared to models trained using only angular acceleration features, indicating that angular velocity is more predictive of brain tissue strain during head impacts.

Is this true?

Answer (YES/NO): NO